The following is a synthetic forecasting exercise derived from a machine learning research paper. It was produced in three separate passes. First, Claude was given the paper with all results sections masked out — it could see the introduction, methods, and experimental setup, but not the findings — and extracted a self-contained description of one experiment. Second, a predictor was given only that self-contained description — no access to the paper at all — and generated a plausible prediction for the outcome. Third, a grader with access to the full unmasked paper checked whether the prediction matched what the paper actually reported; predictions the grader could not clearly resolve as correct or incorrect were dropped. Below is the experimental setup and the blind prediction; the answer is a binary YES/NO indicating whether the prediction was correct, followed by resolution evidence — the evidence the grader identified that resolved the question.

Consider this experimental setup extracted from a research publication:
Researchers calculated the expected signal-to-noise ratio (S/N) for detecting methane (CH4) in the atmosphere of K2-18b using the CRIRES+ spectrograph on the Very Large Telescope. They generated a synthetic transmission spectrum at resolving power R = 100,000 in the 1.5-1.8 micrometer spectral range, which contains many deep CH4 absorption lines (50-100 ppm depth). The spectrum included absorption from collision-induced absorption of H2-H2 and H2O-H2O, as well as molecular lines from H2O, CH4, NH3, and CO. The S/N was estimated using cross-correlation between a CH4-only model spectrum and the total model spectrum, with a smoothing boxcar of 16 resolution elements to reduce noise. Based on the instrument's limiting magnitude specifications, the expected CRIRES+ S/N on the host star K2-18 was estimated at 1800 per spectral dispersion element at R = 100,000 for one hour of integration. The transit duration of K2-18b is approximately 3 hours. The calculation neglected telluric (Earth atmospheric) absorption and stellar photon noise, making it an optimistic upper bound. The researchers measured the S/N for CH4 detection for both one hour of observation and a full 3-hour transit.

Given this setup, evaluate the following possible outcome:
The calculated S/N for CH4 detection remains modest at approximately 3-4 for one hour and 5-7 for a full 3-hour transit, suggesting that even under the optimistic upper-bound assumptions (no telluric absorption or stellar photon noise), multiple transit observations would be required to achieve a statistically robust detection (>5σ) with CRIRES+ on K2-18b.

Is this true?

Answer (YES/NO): NO